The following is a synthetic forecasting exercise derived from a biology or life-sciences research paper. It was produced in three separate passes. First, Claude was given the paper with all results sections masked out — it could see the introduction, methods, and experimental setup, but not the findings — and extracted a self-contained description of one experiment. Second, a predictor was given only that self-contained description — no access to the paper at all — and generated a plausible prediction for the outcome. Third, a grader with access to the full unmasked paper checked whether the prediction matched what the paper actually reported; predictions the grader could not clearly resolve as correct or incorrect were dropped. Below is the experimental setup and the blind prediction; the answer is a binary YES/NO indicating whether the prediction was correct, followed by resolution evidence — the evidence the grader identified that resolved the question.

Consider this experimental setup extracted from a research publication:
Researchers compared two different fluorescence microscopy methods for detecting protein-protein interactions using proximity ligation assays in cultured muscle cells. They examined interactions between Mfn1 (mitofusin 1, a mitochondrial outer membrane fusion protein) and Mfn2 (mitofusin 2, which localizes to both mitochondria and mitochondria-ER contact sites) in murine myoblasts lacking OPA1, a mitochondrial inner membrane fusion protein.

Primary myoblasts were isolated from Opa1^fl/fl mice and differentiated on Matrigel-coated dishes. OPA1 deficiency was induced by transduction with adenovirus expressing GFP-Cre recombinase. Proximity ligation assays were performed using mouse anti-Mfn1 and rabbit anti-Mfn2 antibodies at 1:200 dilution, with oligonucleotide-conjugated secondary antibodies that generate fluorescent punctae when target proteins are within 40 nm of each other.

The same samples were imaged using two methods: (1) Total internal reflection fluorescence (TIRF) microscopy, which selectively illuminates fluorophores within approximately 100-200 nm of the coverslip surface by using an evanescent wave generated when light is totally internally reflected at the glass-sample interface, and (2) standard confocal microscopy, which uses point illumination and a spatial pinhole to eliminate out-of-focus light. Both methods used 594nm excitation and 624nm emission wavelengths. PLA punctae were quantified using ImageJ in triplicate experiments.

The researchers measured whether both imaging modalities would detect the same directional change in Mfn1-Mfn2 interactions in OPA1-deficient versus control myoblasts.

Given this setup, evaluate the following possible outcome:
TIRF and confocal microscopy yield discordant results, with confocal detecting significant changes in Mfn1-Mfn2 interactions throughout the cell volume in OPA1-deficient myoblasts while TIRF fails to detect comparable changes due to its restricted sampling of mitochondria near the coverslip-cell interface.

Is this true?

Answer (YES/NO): NO